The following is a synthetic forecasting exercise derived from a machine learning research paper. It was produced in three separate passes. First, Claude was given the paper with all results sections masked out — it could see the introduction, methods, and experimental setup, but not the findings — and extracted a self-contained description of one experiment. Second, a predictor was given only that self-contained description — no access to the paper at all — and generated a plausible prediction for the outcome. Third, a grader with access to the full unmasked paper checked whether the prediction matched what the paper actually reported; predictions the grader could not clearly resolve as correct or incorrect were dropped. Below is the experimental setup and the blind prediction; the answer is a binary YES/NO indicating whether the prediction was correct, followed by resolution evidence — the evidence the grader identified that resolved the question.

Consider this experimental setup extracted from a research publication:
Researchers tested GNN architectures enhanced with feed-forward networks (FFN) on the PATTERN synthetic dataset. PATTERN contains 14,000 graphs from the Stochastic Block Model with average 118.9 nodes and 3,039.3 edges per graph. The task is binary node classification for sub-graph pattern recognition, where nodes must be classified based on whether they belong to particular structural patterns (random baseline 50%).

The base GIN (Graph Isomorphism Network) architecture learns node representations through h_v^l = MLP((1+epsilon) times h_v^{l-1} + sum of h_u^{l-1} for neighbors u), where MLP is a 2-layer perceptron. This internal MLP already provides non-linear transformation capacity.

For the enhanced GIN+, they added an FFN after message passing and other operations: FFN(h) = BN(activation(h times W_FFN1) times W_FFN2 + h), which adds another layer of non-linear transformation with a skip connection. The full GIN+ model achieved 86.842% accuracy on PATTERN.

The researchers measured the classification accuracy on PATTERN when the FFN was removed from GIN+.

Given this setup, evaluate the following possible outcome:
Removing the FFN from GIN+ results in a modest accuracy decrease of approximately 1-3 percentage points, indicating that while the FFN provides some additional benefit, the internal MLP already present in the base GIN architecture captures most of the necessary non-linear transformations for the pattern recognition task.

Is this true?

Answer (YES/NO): NO